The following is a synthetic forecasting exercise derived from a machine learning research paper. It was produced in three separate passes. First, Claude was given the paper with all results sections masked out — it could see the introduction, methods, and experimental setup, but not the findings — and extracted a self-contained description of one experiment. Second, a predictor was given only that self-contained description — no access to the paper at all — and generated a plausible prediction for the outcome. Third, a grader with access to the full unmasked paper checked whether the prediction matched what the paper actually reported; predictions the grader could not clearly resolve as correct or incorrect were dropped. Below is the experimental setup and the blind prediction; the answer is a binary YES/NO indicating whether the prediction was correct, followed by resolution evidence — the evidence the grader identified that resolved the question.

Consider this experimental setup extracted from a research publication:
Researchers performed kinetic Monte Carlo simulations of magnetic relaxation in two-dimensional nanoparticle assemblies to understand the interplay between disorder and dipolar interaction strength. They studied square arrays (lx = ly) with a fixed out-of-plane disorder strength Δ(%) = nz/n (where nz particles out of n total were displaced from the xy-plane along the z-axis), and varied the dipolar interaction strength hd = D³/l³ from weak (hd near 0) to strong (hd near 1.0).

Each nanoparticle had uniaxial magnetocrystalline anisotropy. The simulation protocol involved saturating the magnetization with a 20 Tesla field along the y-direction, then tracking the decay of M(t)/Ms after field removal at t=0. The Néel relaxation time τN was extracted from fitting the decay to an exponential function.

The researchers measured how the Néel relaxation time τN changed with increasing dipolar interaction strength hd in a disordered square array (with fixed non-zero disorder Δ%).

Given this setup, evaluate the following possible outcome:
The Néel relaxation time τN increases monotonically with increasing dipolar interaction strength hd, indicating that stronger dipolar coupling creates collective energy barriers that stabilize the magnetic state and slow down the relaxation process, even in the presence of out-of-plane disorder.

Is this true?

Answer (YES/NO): YES